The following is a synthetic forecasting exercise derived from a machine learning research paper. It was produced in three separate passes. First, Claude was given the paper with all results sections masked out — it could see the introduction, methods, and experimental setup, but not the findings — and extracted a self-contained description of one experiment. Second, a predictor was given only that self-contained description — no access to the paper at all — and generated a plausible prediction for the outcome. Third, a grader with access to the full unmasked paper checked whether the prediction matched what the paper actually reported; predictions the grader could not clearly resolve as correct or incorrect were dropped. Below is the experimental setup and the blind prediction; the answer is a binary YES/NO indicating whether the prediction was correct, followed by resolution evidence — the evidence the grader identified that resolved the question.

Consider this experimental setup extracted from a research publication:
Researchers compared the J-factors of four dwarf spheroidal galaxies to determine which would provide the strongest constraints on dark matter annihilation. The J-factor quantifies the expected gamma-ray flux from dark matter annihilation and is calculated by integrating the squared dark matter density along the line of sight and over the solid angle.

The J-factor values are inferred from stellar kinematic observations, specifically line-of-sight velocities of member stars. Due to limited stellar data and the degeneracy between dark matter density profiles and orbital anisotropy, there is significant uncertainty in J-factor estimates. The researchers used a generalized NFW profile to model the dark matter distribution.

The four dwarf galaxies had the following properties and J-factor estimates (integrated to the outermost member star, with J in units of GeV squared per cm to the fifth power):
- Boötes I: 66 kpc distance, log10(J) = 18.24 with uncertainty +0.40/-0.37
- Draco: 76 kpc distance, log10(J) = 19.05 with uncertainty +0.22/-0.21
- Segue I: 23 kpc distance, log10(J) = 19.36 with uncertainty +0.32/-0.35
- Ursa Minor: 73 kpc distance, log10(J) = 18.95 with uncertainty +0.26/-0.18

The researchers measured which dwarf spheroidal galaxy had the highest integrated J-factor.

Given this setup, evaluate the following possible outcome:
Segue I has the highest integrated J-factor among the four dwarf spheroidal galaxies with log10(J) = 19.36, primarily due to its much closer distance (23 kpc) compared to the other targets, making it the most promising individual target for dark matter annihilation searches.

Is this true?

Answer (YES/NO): YES